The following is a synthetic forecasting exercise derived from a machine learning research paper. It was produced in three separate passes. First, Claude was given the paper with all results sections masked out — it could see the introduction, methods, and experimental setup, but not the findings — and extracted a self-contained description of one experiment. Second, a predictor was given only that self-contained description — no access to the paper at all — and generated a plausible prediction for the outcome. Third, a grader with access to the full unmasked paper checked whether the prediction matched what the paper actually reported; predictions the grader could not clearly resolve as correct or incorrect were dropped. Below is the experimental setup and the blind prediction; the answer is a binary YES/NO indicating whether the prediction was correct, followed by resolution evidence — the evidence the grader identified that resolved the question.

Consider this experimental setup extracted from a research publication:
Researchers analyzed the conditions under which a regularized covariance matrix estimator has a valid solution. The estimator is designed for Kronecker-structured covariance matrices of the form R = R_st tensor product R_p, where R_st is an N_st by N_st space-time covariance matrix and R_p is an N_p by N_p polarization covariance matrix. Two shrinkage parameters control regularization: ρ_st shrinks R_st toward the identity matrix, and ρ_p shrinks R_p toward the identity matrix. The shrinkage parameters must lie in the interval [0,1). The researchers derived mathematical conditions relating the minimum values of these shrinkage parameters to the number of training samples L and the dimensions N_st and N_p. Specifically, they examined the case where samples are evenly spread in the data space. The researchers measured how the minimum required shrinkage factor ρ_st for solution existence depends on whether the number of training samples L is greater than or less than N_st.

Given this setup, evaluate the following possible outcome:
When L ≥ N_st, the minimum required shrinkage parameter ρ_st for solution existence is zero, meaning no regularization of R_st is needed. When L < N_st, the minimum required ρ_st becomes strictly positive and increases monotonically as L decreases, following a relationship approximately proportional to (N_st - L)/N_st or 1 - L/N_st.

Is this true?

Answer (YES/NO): NO